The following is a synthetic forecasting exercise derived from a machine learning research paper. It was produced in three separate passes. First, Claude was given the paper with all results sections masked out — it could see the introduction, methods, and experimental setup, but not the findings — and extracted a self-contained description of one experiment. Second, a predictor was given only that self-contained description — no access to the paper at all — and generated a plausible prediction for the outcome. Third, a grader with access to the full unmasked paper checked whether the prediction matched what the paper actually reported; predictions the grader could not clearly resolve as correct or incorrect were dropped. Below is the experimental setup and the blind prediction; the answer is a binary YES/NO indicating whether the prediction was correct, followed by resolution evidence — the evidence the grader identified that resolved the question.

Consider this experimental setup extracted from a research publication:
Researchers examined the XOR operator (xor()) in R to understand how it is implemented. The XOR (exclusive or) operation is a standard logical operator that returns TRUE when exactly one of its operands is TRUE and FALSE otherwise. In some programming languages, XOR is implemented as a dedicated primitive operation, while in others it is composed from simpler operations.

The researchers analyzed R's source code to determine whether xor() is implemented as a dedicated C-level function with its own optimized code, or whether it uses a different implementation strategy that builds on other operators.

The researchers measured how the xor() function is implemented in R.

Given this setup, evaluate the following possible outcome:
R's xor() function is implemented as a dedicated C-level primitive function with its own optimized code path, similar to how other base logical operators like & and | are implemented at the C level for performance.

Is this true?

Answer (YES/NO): NO